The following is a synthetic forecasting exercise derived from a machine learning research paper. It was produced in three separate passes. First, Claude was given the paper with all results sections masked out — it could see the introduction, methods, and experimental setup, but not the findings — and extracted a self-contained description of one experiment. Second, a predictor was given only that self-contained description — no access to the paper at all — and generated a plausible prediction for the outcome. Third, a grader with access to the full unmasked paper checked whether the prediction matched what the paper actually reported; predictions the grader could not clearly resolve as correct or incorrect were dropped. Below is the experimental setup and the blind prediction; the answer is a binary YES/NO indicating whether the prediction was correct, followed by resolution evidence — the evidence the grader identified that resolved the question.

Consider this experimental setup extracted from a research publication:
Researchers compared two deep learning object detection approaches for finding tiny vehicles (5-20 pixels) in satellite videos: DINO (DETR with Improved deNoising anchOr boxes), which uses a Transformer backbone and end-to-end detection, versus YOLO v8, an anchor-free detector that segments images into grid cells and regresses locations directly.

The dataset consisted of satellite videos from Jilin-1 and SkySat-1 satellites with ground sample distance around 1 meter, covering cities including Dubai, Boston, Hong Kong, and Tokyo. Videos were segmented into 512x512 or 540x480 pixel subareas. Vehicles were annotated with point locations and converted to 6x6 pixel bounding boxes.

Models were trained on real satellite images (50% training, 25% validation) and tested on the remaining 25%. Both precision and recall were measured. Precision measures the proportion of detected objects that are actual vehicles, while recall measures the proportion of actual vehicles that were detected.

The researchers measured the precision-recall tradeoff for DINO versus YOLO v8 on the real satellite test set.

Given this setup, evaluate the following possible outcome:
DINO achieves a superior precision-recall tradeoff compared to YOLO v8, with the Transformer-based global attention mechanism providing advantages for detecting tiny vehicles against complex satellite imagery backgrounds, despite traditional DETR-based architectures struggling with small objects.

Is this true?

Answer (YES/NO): NO